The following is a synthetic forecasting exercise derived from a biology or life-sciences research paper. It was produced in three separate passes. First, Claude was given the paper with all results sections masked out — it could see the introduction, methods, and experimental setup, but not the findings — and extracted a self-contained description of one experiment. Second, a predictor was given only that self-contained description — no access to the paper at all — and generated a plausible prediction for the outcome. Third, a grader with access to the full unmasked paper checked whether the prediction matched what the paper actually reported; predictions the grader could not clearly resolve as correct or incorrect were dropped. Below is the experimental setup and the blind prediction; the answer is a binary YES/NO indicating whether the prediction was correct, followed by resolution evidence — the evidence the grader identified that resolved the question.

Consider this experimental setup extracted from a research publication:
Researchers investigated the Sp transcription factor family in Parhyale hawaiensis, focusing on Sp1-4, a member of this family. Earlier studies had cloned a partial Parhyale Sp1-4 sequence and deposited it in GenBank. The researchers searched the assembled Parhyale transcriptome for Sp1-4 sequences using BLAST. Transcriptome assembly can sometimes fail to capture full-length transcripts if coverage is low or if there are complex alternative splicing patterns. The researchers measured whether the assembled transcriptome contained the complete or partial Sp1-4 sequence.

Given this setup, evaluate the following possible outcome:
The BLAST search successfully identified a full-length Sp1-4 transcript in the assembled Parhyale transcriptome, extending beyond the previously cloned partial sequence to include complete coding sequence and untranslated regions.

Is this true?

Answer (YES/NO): NO